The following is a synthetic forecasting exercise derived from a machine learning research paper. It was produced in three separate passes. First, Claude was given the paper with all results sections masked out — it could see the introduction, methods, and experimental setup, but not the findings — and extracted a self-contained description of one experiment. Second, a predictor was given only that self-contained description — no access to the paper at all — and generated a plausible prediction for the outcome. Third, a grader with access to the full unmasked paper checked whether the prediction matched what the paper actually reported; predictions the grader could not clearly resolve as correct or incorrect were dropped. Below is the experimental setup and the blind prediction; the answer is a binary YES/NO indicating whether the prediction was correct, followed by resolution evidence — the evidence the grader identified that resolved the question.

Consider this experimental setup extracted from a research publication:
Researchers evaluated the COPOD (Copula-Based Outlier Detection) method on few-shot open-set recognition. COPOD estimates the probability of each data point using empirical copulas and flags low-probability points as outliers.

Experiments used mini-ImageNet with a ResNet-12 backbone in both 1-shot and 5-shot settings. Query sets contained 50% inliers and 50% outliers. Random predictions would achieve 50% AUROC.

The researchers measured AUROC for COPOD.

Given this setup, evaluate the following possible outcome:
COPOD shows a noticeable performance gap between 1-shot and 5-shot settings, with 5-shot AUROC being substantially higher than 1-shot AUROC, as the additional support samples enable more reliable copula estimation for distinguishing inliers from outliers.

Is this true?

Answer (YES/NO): NO